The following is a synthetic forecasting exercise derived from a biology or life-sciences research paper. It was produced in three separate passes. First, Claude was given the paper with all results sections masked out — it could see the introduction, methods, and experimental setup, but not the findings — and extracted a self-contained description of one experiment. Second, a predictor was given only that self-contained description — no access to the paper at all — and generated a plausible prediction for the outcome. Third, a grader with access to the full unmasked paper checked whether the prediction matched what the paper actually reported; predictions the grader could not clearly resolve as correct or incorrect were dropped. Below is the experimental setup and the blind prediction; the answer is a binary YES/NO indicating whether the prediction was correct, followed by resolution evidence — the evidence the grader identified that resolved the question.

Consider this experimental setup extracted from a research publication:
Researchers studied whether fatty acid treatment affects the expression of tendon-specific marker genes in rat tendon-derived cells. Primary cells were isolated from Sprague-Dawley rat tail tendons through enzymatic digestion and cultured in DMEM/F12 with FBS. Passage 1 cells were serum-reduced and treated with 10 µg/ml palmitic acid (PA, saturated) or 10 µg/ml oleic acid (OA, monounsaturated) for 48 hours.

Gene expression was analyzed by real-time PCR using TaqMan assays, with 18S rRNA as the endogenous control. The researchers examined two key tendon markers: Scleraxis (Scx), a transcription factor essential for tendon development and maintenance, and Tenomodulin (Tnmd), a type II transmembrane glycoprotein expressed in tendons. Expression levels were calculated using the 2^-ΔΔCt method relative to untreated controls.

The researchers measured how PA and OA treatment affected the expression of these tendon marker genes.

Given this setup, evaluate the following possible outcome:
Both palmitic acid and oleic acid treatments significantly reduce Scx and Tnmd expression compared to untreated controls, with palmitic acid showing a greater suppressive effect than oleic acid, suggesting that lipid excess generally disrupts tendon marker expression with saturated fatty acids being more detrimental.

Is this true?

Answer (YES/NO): NO